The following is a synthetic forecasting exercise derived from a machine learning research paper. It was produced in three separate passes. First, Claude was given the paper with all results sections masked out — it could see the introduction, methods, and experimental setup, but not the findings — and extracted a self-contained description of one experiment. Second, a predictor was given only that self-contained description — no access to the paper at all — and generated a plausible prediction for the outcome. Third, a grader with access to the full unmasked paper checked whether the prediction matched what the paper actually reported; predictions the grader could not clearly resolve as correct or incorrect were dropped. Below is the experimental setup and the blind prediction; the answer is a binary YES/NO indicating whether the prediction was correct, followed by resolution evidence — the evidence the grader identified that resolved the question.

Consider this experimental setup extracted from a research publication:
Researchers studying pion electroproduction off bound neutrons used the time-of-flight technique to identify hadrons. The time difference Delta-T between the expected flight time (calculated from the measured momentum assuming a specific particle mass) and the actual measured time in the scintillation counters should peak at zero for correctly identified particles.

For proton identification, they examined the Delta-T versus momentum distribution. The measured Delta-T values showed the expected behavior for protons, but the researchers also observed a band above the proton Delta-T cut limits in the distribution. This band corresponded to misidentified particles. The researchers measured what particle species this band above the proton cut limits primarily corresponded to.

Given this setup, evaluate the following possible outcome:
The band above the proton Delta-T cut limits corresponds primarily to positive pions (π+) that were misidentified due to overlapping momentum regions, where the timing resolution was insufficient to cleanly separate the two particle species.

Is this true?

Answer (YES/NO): YES